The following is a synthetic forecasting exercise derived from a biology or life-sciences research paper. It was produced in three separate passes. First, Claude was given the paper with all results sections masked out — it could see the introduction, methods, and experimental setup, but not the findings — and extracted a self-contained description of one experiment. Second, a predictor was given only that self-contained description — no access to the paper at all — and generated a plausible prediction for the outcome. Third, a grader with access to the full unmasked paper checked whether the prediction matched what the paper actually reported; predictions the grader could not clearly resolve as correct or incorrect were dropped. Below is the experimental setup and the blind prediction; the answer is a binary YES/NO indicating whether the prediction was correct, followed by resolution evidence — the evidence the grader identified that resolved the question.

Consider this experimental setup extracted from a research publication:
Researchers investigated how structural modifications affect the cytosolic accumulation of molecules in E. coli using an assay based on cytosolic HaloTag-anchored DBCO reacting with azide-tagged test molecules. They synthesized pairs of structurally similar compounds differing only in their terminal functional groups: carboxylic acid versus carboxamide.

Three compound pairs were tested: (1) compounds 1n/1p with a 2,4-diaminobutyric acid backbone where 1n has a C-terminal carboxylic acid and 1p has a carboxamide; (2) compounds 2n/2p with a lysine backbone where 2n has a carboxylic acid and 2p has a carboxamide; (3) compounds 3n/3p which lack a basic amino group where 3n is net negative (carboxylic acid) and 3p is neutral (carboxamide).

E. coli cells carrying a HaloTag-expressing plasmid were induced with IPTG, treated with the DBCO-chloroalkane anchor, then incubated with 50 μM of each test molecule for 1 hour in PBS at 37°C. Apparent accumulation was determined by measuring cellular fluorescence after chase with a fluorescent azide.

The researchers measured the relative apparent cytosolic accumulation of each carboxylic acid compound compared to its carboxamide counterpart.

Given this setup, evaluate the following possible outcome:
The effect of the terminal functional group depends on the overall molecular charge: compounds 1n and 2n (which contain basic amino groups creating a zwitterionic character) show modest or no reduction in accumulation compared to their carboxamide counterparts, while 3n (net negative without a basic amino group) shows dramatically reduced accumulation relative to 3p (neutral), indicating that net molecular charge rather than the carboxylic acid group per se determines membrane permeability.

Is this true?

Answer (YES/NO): NO